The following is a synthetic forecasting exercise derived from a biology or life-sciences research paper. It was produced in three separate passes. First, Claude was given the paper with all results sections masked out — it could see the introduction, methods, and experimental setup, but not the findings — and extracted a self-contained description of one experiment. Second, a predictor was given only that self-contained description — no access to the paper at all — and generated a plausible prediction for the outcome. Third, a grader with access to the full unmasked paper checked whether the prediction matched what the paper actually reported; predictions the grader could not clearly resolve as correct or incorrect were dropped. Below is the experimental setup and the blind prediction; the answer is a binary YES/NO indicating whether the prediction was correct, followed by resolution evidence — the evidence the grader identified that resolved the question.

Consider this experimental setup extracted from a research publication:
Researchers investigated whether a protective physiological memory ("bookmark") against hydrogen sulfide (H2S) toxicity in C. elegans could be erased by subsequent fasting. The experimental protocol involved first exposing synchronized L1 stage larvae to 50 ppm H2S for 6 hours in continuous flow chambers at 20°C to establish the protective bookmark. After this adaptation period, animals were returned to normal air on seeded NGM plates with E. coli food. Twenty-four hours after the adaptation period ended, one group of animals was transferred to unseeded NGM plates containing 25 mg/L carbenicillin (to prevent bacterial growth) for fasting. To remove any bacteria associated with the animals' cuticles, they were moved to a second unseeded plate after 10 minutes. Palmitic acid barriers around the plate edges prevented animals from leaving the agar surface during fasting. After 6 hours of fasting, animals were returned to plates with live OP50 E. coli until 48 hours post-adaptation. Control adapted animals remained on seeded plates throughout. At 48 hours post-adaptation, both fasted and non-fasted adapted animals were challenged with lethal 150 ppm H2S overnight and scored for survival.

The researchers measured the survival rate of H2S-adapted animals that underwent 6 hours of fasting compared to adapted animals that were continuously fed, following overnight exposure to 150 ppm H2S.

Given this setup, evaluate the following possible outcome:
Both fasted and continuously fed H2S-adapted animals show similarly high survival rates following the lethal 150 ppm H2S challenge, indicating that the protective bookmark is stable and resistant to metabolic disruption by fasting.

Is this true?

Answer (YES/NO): NO